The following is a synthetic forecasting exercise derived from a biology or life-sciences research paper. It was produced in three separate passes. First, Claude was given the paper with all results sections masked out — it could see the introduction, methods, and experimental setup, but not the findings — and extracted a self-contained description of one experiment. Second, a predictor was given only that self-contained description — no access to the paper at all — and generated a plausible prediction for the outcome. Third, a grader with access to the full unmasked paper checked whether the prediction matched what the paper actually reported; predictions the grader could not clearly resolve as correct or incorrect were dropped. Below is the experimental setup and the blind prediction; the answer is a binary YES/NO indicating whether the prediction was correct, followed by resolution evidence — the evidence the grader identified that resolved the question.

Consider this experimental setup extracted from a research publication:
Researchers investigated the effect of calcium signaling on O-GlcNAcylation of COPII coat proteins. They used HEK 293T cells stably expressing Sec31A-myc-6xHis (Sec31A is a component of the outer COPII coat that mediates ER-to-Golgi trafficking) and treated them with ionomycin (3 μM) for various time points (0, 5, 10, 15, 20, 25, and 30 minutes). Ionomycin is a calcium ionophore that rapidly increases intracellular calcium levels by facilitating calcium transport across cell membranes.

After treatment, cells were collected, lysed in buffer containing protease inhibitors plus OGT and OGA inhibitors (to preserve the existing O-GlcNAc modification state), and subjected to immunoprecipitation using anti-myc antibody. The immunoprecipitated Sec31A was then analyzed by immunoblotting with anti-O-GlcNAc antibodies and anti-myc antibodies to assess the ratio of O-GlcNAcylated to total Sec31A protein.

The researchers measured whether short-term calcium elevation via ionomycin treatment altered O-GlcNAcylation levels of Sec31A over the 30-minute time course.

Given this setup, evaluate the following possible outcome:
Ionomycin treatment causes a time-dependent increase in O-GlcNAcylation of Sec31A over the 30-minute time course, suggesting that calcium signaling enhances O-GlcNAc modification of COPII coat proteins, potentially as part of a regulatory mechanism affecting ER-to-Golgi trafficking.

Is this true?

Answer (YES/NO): NO